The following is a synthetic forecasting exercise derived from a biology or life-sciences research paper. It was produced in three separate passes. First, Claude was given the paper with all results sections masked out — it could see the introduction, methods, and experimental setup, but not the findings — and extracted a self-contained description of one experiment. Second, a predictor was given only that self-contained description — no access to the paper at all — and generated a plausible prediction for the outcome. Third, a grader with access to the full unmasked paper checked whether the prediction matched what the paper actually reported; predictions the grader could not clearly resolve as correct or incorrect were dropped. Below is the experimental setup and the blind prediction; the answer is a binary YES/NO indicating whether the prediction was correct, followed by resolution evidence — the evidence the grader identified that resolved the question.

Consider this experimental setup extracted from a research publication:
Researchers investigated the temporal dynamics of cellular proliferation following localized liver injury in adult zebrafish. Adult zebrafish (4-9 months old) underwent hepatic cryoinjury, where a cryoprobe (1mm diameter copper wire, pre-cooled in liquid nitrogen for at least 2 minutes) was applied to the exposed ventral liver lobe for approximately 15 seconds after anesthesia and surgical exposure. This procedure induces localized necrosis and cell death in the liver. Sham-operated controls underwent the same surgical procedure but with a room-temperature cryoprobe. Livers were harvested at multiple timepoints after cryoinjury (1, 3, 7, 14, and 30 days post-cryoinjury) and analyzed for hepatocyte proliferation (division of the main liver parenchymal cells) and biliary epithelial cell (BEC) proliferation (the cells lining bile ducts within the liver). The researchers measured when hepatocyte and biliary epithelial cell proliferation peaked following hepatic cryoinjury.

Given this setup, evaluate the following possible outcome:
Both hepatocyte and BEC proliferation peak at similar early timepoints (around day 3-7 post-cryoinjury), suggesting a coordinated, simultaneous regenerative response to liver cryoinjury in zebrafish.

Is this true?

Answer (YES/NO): YES